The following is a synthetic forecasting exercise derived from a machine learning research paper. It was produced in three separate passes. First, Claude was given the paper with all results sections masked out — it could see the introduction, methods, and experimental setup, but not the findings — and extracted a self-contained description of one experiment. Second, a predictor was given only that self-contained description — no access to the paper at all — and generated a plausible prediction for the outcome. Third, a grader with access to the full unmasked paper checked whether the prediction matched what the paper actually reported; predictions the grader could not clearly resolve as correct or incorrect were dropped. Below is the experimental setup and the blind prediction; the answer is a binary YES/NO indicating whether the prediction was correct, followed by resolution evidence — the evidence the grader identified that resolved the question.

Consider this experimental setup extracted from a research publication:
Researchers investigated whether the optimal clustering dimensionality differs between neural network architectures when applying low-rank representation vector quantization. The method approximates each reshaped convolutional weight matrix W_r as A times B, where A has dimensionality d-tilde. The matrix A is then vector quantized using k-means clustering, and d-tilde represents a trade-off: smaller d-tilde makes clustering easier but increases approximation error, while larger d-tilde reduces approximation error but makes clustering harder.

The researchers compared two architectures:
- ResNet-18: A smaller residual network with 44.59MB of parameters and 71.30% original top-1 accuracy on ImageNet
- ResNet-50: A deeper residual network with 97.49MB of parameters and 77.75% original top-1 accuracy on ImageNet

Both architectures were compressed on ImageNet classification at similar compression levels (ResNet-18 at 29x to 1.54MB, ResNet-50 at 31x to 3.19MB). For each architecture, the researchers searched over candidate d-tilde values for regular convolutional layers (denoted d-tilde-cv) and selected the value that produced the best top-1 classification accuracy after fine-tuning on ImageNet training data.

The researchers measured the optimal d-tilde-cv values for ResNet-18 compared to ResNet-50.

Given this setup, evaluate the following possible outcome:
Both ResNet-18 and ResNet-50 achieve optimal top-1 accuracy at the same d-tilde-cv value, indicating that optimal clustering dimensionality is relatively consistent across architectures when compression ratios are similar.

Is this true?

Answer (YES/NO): NO